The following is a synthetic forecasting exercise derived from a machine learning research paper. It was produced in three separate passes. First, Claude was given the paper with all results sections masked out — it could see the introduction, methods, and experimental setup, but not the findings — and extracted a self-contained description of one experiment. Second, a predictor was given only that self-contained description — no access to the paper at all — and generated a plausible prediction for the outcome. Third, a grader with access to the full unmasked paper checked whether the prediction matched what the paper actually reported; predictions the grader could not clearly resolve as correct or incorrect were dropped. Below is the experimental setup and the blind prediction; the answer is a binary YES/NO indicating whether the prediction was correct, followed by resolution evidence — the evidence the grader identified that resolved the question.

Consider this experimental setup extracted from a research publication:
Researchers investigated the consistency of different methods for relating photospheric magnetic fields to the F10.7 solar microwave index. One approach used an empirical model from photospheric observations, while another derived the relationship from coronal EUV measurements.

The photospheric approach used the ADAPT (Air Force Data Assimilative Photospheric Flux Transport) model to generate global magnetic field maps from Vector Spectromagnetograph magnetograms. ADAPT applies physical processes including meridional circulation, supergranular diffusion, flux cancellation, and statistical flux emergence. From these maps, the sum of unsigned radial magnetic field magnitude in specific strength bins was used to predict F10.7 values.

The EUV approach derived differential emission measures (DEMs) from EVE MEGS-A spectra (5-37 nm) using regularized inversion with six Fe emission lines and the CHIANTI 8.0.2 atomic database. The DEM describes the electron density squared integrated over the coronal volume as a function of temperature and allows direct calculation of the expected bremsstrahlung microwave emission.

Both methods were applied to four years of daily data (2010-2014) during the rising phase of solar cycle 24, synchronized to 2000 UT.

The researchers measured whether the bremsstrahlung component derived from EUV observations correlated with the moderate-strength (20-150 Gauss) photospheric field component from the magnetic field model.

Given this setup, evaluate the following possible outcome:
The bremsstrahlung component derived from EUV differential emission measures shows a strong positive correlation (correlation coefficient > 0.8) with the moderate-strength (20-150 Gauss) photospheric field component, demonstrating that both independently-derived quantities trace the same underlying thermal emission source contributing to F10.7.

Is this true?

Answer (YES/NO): YES